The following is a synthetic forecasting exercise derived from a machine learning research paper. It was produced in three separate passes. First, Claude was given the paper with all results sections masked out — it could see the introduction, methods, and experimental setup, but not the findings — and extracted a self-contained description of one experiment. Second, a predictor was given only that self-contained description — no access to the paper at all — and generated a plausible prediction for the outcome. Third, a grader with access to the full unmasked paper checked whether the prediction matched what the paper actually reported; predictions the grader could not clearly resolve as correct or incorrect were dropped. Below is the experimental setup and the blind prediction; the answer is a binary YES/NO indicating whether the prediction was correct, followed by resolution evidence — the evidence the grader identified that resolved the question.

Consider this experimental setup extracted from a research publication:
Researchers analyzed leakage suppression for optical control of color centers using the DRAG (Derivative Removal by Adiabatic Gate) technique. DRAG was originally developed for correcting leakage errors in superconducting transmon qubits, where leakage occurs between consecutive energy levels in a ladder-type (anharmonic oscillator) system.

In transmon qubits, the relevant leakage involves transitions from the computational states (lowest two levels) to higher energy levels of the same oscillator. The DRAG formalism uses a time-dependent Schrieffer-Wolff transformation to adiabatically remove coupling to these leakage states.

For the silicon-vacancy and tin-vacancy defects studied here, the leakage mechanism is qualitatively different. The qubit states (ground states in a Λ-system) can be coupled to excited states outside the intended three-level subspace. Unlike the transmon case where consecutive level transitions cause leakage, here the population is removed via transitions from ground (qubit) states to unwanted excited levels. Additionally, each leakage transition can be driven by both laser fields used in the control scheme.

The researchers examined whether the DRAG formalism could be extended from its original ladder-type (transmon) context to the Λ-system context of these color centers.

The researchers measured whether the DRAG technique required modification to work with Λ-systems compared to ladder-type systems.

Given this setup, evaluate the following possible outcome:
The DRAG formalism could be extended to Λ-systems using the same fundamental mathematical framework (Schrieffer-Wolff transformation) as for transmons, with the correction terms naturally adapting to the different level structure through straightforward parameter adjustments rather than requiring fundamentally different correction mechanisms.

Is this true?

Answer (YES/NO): NO